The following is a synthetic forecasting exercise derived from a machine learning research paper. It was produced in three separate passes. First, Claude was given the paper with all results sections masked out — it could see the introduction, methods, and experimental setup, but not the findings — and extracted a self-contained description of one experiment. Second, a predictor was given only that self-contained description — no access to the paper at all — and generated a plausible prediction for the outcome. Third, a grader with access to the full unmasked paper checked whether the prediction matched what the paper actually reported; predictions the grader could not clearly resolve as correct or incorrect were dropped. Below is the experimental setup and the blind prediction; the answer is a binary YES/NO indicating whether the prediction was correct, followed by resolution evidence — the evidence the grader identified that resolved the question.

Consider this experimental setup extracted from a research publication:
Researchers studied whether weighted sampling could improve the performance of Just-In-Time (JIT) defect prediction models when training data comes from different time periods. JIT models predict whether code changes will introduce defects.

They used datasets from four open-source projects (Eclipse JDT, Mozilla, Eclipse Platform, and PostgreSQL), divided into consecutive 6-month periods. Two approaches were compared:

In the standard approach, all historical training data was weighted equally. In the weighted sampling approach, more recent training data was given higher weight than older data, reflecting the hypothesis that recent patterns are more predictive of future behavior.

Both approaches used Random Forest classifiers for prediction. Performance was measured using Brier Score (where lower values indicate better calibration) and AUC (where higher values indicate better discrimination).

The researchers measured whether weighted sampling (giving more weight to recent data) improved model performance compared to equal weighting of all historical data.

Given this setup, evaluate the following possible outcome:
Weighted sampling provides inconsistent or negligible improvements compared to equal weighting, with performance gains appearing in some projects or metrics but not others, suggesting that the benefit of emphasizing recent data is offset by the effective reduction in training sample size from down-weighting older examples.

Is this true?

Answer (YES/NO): NO